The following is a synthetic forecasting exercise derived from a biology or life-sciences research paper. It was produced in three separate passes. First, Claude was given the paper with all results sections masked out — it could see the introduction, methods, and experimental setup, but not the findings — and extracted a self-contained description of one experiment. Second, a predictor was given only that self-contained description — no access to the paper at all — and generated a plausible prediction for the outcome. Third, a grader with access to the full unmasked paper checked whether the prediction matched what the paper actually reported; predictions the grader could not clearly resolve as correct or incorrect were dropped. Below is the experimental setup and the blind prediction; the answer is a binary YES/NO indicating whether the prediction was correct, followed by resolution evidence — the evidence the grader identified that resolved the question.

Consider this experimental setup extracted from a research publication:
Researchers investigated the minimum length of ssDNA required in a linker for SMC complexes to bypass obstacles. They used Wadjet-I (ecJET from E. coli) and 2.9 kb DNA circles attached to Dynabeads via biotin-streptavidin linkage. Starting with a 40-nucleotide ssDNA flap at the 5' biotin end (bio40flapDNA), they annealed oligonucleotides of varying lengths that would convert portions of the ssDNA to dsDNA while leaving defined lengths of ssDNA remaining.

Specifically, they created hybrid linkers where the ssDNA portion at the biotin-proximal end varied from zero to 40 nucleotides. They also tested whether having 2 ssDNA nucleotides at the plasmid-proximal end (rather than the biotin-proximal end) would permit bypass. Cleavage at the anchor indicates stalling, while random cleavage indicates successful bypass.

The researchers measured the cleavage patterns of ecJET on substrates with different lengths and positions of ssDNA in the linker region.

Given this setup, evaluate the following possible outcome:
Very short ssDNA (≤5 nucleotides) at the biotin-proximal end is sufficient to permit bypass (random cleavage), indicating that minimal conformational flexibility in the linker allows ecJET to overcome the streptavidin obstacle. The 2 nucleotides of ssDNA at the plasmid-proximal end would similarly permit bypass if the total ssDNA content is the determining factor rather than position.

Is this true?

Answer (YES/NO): NO